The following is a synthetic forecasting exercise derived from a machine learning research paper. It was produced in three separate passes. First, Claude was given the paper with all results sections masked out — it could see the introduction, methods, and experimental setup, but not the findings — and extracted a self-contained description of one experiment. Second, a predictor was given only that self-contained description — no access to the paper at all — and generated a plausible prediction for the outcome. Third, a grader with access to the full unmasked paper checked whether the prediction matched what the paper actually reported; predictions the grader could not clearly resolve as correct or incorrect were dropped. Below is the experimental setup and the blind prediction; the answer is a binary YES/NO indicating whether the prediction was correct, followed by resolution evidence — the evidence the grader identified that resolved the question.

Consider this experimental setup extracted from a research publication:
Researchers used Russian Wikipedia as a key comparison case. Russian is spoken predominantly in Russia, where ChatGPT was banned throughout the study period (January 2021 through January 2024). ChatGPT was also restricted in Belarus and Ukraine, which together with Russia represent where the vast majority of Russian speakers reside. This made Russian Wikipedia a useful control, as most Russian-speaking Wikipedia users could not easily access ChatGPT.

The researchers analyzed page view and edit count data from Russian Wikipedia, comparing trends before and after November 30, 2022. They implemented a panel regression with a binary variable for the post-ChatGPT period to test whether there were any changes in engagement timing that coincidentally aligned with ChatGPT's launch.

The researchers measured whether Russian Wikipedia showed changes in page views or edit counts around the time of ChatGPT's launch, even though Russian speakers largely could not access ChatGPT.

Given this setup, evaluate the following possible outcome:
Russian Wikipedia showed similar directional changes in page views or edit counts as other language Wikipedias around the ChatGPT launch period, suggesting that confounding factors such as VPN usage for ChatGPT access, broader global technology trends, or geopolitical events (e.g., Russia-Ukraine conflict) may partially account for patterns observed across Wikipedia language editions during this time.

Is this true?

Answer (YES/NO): NO